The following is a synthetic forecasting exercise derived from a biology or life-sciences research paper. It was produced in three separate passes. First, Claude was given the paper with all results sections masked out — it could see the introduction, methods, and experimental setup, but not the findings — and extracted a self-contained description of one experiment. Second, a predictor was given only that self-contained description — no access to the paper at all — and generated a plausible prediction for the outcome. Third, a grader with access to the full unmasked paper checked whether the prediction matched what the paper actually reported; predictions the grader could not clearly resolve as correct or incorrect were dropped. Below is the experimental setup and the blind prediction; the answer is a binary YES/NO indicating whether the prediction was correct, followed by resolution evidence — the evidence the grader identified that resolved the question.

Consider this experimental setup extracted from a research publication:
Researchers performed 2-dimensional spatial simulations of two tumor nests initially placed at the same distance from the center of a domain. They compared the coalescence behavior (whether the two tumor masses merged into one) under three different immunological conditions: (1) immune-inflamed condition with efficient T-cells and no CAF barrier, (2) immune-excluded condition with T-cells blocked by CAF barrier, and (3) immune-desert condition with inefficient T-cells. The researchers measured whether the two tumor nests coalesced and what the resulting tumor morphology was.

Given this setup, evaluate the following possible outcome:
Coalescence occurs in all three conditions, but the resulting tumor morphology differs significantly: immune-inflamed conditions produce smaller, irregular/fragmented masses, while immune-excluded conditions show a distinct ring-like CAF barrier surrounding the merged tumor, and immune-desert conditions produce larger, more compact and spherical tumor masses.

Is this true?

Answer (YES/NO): NO